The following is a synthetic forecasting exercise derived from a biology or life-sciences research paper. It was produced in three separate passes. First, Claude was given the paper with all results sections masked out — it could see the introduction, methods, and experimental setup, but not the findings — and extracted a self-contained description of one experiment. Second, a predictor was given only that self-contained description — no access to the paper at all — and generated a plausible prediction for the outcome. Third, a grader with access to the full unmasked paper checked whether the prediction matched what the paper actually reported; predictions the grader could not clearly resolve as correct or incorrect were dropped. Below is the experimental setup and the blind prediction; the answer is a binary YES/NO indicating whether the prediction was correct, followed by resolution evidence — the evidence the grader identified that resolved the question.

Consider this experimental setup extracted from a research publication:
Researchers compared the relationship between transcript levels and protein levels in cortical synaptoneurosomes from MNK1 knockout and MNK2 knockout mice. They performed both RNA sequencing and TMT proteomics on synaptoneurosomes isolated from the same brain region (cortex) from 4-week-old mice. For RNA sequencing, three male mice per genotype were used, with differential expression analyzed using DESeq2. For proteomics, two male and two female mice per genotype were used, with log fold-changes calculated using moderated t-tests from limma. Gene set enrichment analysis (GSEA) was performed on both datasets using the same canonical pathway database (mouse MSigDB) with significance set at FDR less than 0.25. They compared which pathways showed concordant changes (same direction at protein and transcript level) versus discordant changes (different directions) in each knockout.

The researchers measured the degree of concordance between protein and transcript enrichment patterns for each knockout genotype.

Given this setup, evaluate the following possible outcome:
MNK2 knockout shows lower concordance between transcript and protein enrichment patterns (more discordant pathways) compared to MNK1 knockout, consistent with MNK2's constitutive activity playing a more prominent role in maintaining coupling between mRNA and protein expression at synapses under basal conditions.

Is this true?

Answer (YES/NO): YES